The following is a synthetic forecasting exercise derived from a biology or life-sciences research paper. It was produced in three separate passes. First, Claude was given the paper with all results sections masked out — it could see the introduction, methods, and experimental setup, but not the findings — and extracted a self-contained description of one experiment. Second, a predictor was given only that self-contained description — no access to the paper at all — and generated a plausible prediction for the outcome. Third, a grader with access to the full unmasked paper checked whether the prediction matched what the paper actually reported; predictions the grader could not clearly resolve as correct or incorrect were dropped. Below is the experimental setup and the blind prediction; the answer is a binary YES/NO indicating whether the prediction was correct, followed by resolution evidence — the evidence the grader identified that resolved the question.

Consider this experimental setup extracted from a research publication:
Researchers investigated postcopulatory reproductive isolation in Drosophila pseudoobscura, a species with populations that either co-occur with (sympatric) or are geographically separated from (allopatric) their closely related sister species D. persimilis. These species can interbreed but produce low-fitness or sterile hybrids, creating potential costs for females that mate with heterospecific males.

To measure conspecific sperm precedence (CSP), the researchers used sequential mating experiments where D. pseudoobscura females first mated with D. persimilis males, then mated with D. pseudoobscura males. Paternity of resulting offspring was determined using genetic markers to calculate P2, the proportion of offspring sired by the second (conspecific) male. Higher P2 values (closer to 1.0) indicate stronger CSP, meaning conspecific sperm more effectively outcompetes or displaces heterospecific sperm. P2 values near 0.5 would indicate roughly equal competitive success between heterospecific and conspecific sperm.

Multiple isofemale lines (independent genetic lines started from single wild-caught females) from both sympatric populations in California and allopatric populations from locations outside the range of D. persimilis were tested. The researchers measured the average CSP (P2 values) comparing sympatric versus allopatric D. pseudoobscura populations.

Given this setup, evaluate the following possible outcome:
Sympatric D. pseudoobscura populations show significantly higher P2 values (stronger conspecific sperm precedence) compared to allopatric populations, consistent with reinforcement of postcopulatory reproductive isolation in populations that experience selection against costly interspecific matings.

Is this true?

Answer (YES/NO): YES